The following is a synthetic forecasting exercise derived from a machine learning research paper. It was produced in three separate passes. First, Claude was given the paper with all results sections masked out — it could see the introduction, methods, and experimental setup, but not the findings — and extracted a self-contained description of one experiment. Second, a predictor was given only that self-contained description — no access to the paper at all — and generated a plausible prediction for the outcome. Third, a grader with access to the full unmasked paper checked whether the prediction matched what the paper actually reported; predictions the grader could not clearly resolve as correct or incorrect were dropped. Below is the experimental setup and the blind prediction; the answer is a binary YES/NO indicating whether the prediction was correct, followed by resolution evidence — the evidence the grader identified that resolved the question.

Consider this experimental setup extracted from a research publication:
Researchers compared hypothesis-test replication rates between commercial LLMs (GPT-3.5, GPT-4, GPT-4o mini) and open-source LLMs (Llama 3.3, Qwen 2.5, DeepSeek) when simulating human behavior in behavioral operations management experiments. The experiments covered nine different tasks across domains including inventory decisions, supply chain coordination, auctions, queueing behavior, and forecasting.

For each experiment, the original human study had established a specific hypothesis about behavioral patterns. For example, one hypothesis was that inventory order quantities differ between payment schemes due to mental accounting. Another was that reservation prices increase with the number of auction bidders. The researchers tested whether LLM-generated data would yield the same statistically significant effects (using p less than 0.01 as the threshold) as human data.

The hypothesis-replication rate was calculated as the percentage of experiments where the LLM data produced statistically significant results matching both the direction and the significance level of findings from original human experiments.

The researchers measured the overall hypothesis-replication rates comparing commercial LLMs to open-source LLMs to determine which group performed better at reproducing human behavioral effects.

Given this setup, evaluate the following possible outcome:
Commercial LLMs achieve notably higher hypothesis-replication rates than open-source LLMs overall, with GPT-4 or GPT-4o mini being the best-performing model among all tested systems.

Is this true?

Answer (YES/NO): NO